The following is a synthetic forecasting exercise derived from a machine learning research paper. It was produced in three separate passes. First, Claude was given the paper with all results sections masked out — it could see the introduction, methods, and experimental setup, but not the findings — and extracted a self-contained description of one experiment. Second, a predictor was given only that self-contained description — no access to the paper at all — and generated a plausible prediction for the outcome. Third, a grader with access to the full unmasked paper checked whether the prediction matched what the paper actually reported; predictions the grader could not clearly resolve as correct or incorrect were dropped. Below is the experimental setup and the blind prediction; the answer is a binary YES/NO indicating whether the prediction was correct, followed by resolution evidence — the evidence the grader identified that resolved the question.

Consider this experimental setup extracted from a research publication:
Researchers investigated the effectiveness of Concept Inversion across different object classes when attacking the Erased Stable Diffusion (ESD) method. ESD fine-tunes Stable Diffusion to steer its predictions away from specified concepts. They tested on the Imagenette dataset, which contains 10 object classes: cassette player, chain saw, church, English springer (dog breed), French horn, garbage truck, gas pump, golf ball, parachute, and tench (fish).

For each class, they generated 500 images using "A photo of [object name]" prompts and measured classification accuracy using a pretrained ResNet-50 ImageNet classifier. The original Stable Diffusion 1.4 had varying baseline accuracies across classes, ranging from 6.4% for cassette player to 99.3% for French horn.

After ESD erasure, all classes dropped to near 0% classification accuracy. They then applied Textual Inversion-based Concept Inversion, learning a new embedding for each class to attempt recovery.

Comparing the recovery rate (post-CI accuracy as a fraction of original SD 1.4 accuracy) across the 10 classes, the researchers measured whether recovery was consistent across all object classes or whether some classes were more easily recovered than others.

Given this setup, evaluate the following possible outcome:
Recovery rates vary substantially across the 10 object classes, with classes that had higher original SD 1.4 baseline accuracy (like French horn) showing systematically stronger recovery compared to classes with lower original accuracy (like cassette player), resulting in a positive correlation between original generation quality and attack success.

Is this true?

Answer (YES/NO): NO